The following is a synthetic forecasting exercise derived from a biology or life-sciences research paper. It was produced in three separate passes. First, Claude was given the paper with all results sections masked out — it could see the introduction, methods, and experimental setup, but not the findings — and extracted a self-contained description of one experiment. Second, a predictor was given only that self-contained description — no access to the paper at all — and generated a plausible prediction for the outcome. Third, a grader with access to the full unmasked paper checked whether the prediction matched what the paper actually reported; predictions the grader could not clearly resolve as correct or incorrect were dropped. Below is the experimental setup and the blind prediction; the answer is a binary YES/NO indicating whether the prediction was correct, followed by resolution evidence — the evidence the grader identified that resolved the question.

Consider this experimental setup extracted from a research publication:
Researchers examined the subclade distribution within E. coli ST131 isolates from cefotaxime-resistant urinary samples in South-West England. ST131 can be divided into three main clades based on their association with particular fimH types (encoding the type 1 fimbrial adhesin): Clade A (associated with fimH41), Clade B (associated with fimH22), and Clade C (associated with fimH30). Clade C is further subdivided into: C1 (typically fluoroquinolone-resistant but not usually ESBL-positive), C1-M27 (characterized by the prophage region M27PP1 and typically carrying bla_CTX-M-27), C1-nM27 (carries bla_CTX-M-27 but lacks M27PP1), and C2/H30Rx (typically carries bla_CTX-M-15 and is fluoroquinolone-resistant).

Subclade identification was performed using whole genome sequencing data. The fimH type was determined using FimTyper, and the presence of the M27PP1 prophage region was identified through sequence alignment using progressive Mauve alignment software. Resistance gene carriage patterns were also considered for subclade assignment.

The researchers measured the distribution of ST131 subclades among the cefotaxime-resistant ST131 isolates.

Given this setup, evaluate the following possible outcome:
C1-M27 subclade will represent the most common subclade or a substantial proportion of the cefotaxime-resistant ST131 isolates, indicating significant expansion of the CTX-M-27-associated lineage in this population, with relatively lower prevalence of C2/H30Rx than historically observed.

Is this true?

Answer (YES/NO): NO